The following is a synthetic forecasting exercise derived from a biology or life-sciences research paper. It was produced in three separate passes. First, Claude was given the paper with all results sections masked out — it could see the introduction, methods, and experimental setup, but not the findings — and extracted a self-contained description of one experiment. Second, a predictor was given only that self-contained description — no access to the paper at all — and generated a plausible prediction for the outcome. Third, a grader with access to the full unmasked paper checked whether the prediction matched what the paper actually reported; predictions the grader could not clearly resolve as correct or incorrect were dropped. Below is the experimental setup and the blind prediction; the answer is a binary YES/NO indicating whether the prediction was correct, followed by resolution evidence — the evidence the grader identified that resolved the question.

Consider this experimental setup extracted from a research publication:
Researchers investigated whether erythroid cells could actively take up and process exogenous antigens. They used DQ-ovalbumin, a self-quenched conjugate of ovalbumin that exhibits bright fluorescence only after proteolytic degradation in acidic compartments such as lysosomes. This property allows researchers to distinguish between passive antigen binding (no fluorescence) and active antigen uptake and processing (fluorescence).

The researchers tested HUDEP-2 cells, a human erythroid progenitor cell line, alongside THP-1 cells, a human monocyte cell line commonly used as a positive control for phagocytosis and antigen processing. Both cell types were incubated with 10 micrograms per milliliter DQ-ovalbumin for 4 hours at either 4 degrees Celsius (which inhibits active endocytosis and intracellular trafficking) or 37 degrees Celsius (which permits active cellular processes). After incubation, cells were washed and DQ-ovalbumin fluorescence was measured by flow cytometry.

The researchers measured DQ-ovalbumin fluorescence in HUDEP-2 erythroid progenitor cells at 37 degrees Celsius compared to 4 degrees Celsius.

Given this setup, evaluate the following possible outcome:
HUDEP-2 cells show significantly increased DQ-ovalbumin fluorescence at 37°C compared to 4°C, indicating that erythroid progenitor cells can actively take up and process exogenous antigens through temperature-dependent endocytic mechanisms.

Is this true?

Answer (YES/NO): YES